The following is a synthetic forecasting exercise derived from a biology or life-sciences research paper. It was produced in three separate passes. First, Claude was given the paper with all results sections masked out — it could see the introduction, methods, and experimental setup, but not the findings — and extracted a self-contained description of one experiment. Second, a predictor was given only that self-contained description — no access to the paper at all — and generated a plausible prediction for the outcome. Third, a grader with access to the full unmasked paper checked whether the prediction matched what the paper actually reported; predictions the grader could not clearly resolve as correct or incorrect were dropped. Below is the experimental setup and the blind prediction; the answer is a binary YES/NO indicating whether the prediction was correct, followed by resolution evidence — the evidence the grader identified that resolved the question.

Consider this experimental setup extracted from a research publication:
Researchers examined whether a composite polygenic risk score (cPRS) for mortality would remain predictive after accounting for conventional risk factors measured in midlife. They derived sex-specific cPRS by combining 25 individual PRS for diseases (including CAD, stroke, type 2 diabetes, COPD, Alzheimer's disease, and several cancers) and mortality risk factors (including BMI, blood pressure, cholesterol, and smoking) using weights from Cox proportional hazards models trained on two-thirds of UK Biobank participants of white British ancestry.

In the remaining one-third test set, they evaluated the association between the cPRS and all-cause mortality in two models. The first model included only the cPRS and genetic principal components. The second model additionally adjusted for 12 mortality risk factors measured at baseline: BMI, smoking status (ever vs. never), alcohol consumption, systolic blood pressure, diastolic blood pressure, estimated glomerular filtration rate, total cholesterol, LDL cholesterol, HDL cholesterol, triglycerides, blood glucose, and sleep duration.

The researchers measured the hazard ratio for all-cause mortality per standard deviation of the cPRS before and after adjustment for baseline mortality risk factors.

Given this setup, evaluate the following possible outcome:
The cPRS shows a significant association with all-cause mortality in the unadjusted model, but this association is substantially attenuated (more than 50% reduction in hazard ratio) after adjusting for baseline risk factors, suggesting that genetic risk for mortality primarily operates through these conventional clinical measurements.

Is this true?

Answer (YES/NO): NO